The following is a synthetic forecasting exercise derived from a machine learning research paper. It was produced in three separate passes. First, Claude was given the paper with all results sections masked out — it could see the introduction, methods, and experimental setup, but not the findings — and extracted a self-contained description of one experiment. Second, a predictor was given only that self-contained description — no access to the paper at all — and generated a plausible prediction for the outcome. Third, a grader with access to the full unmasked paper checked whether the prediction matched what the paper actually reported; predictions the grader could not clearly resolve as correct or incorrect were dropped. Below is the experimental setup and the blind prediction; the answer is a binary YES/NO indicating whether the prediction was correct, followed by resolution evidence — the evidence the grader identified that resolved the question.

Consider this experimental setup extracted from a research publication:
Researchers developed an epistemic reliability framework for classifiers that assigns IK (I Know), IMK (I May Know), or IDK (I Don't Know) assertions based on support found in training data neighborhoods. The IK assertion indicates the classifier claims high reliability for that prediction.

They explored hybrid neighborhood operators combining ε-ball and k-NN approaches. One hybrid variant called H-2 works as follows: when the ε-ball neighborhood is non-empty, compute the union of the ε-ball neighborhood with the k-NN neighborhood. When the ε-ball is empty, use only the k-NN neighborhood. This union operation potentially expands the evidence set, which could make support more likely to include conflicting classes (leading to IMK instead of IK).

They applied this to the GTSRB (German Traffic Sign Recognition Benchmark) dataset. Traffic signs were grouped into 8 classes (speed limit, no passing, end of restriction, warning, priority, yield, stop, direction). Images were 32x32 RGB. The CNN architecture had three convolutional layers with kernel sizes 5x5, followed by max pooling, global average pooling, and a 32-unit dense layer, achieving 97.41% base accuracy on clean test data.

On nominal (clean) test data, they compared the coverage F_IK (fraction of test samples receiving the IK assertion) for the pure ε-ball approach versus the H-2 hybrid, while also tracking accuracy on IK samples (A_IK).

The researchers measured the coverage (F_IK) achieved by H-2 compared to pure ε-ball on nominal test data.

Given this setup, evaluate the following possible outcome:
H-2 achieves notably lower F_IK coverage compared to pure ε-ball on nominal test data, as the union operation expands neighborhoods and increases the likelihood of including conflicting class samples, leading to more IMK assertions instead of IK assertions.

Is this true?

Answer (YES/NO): YES